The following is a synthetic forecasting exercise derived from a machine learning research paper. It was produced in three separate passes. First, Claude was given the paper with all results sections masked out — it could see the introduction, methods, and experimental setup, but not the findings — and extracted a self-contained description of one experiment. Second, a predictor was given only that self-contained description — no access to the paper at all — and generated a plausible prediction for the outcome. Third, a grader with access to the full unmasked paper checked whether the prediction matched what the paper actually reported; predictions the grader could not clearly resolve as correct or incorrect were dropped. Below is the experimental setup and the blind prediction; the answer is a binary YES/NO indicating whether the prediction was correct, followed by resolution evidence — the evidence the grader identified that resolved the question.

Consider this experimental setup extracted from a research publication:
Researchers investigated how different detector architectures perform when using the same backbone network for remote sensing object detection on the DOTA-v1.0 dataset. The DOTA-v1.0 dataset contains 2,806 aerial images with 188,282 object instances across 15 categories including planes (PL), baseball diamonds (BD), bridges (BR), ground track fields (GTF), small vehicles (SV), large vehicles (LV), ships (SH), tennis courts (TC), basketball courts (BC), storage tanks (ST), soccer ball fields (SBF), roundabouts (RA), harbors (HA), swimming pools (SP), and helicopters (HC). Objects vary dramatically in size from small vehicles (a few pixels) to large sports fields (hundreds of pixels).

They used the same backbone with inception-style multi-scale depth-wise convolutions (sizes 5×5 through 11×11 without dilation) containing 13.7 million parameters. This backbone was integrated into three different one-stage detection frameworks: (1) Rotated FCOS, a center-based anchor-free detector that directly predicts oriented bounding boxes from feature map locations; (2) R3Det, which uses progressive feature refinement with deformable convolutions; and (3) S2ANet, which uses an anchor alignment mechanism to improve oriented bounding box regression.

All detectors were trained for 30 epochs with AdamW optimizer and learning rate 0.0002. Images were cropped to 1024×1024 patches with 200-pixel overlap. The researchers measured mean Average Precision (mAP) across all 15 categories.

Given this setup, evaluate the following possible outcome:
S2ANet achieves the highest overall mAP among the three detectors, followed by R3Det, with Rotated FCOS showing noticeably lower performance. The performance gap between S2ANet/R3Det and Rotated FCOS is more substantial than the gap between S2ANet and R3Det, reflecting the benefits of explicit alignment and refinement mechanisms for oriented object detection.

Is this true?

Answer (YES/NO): NO